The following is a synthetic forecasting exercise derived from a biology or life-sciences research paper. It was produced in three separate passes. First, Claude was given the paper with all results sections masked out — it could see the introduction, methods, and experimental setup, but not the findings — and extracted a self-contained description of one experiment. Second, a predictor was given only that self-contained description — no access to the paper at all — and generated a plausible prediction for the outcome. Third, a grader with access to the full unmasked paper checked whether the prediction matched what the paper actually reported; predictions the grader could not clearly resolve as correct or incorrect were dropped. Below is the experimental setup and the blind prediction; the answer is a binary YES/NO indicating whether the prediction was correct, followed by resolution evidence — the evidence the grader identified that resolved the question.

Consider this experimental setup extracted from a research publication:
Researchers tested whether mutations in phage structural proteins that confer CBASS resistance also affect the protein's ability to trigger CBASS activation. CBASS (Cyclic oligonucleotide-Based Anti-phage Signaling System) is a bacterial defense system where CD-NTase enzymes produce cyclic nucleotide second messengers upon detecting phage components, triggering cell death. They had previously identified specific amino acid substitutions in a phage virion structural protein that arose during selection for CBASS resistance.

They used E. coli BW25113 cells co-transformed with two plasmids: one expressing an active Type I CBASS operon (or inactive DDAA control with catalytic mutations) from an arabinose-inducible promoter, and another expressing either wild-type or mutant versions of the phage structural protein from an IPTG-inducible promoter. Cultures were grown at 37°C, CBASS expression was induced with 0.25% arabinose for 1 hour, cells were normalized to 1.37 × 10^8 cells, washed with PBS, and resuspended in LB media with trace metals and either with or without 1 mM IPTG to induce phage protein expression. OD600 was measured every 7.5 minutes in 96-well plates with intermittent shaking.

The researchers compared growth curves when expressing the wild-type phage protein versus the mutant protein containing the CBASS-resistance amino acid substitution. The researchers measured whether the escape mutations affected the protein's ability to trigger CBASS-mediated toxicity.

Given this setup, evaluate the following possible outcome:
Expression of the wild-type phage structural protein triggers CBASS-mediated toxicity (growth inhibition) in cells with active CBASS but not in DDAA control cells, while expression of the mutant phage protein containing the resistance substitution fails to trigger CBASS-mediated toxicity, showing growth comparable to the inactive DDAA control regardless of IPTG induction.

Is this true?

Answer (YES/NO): YES